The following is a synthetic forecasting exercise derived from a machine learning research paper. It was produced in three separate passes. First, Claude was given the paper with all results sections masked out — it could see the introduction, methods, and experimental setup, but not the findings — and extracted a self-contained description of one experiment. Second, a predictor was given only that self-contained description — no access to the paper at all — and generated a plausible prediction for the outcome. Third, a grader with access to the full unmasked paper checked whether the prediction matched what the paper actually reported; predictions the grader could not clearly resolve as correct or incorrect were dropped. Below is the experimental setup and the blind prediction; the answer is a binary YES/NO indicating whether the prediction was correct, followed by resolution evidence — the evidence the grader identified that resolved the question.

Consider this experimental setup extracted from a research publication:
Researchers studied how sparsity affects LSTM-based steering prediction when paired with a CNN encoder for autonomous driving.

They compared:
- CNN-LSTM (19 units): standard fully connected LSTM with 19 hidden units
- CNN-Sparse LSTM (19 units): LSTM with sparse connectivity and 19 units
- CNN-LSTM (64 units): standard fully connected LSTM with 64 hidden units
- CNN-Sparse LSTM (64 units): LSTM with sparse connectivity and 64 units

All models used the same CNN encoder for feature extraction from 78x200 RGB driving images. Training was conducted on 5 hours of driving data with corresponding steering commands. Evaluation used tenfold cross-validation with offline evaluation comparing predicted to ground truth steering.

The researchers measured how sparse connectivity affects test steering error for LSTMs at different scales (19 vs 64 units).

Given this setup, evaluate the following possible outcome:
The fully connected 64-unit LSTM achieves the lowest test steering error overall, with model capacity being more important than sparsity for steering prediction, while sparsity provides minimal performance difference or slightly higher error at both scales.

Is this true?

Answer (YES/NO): YES